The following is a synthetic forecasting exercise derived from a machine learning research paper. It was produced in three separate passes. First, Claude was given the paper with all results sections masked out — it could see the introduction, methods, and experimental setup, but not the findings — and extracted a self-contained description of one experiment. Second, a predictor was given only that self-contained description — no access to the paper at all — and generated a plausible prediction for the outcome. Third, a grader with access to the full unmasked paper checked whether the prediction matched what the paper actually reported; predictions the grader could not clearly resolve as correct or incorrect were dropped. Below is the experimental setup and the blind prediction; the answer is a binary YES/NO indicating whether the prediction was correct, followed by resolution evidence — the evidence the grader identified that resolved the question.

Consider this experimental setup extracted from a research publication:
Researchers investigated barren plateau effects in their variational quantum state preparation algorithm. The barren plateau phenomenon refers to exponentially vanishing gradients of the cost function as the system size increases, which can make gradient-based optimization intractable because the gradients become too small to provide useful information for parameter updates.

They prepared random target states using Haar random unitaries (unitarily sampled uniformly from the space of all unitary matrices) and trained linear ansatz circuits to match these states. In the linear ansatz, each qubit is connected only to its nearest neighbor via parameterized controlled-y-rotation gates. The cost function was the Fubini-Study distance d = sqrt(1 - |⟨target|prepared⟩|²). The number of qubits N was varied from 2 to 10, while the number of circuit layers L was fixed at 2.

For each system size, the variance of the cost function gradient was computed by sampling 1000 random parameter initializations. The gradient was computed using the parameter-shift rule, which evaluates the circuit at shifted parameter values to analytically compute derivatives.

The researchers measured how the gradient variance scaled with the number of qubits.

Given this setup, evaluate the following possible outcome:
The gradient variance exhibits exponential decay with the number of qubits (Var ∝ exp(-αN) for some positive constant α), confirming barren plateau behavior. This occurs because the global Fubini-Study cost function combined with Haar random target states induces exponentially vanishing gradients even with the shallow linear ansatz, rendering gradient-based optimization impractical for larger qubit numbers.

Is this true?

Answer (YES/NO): YES